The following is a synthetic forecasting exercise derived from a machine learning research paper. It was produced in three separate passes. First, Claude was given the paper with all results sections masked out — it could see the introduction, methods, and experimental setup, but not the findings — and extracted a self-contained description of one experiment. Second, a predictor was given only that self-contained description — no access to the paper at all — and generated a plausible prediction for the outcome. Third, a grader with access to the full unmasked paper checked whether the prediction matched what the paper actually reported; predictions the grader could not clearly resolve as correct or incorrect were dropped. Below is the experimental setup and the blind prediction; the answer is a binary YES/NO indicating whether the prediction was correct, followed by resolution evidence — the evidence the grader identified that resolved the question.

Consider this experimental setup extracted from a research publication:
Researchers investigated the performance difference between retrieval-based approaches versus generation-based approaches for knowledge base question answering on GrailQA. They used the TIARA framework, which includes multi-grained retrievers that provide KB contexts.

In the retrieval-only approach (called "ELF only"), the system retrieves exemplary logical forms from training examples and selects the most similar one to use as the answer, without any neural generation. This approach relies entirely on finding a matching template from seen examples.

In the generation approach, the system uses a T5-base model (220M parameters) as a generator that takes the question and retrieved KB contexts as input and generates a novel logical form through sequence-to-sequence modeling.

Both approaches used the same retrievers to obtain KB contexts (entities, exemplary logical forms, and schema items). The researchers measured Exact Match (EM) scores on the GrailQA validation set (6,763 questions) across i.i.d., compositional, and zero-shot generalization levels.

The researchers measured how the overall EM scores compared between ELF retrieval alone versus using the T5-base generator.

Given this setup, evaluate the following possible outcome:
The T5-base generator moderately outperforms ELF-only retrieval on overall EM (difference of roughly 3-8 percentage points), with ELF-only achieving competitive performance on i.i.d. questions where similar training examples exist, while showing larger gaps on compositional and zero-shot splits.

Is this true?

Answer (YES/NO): NO